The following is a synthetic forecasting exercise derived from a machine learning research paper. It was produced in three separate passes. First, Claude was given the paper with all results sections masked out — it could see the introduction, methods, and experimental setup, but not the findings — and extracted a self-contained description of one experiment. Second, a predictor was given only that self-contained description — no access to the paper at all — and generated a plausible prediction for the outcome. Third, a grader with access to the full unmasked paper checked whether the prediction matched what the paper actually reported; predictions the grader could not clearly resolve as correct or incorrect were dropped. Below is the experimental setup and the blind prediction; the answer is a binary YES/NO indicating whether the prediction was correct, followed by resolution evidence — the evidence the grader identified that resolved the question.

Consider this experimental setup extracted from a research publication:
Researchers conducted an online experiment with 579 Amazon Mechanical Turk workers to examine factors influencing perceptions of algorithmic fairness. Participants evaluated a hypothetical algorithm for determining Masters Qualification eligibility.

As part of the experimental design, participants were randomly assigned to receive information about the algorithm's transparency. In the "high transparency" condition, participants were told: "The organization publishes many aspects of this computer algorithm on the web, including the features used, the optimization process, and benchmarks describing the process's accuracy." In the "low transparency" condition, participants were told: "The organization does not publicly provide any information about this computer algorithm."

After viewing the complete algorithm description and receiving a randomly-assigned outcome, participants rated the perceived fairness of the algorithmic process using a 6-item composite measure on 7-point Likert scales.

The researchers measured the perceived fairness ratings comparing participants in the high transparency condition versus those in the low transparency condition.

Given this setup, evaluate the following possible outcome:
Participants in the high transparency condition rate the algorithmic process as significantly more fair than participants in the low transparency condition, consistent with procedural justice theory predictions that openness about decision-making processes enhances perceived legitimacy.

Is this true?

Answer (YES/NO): NO